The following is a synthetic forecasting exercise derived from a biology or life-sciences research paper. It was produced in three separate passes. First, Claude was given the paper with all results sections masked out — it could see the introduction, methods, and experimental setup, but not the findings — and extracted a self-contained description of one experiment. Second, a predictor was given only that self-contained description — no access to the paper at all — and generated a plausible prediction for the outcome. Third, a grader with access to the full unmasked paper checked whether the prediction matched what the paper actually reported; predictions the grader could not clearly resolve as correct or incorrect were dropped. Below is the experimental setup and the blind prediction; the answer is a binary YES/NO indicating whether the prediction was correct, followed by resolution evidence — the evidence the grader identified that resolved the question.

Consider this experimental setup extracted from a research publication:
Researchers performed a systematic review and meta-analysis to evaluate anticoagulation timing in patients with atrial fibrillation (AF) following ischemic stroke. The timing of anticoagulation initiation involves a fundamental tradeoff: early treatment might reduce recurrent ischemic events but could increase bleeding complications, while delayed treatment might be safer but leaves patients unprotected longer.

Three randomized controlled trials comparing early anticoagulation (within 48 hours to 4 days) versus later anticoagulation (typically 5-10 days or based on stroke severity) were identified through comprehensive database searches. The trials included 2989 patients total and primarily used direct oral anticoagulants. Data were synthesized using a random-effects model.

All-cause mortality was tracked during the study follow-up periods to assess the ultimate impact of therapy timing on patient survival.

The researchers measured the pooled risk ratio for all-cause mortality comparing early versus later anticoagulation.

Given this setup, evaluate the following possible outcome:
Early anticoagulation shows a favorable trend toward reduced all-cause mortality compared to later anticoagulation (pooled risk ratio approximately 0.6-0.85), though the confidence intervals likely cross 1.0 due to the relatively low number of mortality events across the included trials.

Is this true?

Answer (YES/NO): YES